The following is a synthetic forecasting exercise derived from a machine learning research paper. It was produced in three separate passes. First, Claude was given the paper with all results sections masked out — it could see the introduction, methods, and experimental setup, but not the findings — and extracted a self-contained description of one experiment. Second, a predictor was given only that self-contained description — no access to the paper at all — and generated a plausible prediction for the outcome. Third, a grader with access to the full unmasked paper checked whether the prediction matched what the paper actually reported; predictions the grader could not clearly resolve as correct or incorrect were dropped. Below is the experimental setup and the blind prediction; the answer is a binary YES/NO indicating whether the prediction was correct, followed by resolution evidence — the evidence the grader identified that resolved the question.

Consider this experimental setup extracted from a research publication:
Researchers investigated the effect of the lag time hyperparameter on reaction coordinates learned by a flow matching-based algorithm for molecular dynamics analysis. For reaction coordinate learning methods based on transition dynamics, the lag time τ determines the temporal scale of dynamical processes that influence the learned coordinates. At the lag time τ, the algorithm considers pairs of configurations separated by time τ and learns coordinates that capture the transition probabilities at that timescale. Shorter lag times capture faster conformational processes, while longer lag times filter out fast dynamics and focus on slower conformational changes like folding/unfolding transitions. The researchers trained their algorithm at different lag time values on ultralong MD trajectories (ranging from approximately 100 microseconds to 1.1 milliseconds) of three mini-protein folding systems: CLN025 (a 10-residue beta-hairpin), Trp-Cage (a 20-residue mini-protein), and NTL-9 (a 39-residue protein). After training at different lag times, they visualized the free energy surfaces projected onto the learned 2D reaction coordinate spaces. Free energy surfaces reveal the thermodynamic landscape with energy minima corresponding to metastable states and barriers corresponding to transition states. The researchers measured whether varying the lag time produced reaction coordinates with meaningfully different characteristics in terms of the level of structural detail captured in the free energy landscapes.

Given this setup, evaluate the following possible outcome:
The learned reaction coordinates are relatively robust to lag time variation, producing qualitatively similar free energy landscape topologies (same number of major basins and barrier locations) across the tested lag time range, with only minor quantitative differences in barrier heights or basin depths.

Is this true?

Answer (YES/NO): NO